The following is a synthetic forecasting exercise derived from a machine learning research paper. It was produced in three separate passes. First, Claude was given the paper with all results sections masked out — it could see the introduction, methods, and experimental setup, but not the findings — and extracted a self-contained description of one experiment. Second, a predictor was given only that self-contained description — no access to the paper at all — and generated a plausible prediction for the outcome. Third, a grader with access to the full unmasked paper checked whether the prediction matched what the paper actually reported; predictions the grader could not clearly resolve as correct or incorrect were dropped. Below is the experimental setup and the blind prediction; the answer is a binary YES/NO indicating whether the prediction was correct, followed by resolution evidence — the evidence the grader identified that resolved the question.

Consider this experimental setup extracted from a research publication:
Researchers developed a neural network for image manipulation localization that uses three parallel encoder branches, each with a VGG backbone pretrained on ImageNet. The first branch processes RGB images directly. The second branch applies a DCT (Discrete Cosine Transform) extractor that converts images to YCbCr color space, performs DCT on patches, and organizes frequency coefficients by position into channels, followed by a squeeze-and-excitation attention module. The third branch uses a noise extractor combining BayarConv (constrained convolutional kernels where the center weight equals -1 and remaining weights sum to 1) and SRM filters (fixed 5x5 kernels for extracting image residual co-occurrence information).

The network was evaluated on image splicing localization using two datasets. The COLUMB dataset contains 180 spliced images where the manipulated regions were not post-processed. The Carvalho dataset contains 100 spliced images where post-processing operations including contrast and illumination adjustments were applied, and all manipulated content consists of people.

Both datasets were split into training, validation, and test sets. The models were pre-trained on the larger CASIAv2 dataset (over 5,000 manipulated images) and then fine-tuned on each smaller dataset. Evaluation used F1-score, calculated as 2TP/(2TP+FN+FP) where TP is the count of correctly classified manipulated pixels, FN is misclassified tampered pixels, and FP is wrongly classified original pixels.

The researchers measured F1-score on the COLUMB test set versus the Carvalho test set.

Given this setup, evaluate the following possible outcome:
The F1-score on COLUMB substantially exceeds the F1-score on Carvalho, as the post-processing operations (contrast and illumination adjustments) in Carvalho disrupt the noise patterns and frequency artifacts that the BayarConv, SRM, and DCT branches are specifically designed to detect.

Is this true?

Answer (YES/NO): YES